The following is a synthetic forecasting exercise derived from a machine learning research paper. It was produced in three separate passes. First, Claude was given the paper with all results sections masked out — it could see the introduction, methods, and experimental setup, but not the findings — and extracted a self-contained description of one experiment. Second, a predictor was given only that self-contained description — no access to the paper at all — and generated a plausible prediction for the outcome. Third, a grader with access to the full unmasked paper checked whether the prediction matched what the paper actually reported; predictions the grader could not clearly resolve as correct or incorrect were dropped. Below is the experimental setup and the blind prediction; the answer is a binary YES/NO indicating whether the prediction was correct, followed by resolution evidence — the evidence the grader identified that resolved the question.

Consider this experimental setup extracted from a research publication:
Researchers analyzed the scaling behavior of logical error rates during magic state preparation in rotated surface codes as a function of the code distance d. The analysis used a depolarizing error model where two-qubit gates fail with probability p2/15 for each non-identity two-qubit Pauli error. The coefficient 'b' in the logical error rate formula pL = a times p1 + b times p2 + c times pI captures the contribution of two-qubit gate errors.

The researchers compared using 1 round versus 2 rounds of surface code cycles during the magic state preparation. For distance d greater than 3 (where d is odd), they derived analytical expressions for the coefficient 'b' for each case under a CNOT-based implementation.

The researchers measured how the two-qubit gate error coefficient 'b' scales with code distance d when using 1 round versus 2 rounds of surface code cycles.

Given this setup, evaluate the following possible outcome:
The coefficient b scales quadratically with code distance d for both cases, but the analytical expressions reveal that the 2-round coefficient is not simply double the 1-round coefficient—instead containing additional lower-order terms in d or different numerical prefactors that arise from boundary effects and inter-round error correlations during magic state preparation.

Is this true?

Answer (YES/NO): NO